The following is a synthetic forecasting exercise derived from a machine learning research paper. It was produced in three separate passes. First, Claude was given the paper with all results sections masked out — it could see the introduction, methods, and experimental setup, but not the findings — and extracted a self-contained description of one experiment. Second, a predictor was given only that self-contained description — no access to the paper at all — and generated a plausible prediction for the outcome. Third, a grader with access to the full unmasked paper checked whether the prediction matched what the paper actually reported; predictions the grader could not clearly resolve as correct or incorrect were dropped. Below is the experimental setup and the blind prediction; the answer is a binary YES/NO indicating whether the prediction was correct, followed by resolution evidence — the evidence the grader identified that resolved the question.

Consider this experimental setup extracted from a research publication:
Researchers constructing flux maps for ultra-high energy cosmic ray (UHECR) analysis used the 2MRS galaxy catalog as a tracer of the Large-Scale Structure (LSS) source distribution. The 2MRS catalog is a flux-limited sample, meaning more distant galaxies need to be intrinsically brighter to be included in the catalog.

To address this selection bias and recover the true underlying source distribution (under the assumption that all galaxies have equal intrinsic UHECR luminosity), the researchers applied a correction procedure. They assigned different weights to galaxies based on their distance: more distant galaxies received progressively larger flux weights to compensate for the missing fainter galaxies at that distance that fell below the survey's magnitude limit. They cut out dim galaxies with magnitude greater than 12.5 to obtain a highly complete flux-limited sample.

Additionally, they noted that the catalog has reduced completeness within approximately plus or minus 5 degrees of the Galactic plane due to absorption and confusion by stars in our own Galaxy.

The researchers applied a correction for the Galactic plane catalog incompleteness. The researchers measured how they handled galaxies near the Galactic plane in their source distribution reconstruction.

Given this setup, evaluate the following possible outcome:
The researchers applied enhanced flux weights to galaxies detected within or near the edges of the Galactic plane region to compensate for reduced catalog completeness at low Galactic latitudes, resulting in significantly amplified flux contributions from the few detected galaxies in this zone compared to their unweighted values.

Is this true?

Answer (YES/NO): YES